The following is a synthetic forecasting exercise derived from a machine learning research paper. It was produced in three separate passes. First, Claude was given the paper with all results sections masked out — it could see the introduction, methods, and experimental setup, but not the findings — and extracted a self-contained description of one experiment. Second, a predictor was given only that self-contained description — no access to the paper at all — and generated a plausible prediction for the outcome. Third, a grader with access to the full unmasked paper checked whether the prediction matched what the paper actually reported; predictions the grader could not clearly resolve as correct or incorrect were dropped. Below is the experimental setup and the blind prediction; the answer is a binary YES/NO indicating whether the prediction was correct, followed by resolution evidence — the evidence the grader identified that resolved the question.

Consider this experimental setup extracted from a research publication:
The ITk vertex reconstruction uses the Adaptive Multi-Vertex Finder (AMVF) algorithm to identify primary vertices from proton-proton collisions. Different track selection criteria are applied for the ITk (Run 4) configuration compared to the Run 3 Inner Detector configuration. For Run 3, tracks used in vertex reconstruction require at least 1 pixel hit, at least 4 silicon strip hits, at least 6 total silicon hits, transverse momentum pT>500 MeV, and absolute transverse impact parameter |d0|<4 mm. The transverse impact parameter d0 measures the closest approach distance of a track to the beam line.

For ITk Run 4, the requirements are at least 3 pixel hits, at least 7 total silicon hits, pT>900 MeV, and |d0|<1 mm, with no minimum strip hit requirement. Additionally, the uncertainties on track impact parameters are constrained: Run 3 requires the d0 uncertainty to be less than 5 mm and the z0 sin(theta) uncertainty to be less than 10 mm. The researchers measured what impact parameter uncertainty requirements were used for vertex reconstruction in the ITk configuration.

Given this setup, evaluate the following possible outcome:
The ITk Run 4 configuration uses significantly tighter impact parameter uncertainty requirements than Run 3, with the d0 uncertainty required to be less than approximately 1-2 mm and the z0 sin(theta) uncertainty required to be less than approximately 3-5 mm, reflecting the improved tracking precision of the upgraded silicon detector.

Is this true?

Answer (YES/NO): NO